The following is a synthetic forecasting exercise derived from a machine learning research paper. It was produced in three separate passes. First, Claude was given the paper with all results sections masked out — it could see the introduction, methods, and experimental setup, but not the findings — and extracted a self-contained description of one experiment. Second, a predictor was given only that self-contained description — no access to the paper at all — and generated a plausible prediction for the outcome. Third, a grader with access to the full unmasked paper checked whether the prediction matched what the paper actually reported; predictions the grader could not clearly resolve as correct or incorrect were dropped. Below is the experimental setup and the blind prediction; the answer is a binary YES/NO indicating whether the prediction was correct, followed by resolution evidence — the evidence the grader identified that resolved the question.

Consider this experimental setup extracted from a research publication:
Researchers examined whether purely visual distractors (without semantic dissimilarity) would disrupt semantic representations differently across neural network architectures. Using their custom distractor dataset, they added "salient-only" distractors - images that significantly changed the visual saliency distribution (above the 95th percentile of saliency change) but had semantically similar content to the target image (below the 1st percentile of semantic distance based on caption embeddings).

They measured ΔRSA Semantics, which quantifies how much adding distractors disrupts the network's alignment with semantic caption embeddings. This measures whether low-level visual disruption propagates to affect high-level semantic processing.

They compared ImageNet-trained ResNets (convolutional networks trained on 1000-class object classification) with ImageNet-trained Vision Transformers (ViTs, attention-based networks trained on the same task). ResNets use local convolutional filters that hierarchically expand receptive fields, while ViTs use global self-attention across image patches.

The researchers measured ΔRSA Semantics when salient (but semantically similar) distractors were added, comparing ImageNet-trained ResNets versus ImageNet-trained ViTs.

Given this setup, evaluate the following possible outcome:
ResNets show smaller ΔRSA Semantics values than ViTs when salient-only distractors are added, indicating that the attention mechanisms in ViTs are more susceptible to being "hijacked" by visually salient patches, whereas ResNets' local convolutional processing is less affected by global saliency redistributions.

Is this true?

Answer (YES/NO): NO